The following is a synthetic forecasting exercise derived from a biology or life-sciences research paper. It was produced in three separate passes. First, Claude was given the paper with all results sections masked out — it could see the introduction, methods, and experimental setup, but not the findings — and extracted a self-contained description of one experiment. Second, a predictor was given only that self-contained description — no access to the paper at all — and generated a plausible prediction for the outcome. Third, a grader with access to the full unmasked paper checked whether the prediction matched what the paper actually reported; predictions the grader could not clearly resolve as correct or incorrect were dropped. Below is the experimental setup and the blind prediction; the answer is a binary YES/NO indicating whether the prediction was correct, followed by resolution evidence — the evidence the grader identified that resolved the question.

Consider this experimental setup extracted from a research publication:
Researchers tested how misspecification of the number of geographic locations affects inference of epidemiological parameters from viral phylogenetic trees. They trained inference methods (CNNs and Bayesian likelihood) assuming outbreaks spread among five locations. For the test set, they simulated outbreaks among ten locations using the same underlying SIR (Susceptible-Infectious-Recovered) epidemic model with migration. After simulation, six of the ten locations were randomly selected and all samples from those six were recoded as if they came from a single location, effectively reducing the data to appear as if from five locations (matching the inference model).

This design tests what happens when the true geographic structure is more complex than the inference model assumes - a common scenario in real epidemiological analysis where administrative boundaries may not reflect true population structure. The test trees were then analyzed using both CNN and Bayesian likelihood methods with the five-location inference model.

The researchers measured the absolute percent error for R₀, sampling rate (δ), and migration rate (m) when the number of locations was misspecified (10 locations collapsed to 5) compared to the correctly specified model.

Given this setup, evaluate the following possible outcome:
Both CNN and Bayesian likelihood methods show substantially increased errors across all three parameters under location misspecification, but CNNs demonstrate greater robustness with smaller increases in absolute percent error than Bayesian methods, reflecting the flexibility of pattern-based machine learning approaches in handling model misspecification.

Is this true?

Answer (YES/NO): NO